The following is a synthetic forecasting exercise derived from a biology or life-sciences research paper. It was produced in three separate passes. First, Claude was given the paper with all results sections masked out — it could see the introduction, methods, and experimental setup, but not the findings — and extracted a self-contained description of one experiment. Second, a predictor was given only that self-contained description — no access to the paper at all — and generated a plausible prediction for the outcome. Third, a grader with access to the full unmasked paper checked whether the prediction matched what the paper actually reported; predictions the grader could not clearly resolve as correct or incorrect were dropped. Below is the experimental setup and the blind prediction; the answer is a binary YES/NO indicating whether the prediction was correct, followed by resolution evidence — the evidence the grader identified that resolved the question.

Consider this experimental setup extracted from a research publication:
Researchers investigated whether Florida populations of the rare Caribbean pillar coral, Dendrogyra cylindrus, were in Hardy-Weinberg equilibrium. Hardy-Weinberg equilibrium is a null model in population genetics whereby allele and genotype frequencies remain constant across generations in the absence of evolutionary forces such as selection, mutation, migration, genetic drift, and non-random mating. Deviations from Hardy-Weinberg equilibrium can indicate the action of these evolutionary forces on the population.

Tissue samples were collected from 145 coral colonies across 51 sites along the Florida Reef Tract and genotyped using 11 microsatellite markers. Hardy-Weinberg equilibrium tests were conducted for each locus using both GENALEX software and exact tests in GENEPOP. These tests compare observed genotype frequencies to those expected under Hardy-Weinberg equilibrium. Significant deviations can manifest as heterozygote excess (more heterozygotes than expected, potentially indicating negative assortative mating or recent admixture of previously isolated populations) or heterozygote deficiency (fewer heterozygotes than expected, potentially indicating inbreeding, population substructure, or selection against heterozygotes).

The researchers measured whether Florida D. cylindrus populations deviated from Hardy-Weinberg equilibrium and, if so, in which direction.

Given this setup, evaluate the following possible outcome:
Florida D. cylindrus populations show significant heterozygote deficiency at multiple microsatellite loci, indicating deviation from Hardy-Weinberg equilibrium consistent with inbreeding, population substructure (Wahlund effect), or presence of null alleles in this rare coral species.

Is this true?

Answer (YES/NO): NO